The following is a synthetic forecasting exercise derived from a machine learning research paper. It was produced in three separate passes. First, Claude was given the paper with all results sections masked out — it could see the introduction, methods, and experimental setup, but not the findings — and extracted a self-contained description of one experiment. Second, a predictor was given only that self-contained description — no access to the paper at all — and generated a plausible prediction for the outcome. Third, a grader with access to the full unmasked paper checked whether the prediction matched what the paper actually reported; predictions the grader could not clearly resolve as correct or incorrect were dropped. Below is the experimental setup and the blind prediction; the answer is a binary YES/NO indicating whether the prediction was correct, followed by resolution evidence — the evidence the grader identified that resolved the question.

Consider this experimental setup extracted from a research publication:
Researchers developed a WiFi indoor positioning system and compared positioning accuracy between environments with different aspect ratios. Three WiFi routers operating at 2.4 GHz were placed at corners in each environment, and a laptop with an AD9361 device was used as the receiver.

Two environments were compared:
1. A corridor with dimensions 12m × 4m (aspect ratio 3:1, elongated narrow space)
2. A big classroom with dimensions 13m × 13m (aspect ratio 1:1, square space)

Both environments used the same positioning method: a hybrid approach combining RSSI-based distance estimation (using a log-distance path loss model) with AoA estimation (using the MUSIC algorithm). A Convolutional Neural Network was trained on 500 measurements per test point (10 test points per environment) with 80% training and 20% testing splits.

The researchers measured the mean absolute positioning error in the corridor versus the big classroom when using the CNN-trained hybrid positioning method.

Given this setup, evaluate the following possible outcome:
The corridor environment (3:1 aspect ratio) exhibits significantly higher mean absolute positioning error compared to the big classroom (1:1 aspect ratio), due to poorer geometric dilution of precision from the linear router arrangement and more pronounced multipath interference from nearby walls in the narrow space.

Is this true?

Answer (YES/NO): YES